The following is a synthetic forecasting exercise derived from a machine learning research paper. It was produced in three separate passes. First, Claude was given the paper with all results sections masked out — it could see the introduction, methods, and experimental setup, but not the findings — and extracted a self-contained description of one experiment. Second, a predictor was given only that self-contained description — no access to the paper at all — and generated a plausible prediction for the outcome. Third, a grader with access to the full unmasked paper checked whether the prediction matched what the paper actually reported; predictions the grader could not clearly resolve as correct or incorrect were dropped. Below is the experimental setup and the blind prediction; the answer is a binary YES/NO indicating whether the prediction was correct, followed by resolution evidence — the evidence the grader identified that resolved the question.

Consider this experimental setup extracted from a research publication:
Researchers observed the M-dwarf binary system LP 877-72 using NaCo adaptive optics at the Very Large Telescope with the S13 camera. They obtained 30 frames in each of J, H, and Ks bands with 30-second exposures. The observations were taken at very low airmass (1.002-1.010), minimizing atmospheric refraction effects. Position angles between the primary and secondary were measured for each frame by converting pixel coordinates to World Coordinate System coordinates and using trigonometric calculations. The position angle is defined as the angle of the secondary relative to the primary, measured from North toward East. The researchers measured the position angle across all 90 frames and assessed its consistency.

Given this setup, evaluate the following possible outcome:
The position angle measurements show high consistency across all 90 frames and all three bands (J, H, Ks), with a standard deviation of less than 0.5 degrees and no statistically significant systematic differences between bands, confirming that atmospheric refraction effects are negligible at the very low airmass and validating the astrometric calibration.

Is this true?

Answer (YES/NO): NO